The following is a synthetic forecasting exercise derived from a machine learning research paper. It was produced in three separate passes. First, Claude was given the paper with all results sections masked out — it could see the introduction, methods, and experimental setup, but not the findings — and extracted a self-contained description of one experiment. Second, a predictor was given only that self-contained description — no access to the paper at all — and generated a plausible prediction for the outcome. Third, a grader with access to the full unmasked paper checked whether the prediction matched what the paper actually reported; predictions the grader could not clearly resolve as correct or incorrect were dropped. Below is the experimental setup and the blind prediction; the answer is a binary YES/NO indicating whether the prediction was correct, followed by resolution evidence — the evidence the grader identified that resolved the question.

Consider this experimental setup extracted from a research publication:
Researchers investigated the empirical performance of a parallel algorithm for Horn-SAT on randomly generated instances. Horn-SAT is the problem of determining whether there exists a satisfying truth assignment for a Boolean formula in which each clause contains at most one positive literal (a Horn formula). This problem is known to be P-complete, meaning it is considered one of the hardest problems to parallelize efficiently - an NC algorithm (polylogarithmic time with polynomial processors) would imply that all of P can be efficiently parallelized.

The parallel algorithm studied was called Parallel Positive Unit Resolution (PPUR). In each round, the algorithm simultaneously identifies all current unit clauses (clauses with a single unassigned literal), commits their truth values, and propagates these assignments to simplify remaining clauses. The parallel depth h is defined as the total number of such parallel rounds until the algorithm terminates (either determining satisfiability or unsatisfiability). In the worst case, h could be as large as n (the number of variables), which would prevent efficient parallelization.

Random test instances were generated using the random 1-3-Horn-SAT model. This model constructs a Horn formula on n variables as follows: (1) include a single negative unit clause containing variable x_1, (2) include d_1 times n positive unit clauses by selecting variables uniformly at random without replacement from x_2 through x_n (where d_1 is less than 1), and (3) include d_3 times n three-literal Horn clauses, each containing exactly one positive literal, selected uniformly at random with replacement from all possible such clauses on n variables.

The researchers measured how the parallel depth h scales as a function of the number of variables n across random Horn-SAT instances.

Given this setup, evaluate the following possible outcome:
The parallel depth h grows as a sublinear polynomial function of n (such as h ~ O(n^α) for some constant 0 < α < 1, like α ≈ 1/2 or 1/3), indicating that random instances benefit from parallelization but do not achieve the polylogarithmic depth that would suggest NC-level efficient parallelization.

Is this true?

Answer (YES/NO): NO